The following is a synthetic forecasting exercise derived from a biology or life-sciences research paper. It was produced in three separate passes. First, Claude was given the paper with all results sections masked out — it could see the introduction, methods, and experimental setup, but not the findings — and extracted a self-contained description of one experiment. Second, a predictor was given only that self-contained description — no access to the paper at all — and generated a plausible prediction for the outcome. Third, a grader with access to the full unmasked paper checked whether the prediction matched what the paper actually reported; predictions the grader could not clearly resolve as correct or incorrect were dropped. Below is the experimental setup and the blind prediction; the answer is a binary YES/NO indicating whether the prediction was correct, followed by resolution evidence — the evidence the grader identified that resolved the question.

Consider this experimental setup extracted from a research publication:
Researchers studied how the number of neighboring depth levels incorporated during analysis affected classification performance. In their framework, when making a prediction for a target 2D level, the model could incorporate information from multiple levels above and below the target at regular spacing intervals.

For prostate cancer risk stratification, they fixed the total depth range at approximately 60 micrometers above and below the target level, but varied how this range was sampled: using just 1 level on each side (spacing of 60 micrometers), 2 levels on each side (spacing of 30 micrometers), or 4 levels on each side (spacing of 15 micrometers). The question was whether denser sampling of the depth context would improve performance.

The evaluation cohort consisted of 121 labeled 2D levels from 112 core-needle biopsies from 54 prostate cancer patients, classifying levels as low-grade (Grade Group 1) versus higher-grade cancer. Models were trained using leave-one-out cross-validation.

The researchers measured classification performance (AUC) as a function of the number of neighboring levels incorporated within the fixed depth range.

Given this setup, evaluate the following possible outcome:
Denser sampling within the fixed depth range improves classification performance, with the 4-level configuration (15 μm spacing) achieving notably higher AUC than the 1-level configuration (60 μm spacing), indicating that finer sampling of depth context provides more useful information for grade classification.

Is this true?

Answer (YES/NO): NO